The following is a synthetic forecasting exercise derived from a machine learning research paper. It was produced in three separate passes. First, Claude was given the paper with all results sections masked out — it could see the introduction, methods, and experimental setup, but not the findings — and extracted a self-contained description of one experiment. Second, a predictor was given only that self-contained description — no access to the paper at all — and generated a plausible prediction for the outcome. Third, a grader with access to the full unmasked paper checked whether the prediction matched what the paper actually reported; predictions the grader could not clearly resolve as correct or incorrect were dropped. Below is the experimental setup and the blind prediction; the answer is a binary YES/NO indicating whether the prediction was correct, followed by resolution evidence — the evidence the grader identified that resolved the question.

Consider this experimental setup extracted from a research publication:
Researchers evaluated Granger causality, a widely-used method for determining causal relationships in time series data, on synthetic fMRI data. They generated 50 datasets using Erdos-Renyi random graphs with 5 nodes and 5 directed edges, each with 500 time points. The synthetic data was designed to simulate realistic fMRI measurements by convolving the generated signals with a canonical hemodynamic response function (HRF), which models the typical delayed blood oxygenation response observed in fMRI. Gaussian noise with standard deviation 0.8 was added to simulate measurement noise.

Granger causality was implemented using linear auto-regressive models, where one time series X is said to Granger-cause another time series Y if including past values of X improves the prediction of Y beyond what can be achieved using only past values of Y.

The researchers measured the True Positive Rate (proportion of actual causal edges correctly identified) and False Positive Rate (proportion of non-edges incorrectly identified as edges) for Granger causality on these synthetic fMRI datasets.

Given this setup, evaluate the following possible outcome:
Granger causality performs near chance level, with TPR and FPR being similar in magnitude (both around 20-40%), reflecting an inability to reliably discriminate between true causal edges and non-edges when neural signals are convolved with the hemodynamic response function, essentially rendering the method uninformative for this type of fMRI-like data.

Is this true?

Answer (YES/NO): NO